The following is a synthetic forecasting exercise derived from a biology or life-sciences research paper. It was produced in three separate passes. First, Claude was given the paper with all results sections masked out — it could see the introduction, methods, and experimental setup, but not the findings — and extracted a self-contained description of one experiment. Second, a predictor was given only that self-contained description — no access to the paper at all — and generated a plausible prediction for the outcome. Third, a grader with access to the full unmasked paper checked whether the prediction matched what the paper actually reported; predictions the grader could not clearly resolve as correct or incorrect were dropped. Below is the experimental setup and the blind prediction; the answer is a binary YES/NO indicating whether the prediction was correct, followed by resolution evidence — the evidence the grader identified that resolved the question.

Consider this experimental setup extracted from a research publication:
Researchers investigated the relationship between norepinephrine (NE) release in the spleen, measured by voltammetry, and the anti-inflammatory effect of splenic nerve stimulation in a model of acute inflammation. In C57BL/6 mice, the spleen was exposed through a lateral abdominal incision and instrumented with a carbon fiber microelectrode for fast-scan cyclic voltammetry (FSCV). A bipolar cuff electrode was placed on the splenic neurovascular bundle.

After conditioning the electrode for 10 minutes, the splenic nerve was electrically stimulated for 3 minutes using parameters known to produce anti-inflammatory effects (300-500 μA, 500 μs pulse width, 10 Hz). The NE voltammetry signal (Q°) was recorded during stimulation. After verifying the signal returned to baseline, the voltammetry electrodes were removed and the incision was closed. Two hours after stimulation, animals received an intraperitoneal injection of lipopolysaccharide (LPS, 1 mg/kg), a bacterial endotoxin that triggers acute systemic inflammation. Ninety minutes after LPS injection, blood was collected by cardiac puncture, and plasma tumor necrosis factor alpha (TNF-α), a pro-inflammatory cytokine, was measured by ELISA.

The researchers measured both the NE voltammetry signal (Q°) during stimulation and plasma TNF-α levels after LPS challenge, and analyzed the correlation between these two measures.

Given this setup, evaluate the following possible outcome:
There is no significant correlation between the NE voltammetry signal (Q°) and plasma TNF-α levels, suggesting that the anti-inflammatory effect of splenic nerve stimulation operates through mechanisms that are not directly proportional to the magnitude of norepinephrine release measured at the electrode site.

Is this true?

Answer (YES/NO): NO